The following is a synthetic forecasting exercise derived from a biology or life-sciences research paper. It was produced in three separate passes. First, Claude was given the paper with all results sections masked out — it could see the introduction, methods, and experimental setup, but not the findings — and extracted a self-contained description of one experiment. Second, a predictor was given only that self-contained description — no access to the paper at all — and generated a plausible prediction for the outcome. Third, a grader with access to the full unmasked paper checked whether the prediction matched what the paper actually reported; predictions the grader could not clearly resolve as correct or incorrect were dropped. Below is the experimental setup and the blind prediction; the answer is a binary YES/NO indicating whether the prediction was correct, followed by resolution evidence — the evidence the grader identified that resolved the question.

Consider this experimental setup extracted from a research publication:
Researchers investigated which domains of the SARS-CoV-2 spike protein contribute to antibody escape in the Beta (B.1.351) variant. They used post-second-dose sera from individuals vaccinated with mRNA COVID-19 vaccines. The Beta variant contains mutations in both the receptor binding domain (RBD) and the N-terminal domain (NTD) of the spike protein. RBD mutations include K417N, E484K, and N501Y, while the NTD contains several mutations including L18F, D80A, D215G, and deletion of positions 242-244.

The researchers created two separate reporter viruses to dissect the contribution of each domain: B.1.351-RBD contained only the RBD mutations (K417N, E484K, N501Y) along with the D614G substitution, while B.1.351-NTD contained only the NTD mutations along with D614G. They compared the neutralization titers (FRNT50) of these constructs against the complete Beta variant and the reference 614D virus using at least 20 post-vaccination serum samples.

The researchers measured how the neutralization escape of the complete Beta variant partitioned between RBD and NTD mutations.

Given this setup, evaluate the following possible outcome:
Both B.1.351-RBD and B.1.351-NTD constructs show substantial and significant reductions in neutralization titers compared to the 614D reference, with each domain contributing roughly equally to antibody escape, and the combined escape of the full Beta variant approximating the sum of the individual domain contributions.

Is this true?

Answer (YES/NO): NO